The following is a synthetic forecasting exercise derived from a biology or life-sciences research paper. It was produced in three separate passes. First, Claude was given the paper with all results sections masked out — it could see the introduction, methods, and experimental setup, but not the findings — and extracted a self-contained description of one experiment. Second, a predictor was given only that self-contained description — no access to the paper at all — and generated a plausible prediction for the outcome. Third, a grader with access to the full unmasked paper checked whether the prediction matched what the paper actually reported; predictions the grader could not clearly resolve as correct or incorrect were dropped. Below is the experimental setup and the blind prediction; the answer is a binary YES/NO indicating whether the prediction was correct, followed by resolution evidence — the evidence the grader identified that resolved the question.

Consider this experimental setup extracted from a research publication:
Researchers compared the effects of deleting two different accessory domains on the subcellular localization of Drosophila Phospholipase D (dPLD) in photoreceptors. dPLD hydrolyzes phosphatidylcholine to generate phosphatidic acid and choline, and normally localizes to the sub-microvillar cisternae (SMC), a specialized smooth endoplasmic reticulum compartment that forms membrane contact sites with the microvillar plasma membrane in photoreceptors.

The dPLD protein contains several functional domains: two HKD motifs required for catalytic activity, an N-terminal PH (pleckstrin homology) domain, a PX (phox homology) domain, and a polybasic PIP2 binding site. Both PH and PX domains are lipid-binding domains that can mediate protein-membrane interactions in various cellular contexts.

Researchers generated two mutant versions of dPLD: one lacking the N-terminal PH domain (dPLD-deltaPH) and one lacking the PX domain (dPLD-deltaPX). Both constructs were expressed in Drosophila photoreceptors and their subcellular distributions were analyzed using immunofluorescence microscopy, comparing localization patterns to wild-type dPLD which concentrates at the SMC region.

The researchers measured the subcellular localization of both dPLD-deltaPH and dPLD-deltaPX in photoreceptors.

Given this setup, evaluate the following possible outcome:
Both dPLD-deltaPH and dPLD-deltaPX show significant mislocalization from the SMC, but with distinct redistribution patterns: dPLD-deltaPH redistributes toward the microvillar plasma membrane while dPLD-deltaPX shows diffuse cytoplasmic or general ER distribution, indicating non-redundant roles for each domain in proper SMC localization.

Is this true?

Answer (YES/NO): NO